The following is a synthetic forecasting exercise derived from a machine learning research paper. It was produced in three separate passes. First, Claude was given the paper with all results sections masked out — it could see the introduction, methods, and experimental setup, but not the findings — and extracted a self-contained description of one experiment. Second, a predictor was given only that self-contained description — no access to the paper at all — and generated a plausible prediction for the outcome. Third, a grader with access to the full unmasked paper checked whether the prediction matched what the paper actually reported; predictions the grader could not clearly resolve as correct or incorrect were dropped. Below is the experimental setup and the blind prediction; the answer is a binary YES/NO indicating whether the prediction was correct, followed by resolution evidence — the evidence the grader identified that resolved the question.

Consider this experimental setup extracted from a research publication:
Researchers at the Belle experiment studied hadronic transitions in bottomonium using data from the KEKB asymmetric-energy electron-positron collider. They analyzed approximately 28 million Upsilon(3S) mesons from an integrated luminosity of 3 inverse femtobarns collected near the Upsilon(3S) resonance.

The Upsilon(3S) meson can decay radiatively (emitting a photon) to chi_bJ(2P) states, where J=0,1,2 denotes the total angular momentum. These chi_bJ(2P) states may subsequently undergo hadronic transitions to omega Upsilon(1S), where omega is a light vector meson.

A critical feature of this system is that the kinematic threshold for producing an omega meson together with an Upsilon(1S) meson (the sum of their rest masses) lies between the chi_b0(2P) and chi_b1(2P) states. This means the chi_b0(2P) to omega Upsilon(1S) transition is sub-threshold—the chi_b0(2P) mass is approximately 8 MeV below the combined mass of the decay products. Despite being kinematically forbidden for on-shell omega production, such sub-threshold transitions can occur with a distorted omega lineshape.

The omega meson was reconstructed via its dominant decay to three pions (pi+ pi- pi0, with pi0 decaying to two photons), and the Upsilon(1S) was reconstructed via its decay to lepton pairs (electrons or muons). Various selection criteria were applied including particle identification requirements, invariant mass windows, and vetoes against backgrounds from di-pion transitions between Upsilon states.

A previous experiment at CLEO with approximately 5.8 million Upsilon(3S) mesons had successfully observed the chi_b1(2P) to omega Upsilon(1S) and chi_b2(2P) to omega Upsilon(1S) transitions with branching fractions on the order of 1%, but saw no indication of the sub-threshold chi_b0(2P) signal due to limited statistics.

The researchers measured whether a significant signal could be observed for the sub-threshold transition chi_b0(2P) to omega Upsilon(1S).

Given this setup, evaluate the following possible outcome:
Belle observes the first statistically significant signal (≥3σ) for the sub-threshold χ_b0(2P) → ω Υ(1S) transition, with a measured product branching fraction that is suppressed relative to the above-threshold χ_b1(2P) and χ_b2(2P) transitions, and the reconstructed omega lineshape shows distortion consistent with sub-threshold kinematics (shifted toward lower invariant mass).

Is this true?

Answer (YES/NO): NO